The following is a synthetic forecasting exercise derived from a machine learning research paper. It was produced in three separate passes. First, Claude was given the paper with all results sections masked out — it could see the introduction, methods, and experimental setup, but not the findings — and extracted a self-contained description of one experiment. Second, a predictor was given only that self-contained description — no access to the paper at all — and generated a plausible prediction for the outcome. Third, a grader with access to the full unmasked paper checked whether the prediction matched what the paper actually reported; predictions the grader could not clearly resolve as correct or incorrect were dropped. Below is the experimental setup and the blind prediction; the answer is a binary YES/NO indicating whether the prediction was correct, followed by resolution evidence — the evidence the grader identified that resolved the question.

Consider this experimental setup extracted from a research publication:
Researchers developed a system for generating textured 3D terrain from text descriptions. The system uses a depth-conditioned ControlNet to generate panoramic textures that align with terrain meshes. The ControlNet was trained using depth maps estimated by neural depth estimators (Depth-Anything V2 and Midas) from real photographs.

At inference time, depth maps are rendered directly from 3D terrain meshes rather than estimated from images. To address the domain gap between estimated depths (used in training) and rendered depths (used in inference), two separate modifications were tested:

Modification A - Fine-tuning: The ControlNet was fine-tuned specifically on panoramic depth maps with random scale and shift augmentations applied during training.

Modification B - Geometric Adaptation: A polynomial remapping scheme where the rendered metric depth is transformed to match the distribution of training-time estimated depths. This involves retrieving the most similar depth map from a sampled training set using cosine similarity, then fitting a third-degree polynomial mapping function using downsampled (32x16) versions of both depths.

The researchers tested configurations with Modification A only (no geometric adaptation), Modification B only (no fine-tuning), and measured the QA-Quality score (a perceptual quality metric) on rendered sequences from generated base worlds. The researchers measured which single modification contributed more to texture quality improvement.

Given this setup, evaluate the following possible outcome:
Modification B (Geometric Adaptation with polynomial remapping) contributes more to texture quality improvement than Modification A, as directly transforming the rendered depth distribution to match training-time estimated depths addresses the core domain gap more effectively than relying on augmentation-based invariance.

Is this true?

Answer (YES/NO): NO